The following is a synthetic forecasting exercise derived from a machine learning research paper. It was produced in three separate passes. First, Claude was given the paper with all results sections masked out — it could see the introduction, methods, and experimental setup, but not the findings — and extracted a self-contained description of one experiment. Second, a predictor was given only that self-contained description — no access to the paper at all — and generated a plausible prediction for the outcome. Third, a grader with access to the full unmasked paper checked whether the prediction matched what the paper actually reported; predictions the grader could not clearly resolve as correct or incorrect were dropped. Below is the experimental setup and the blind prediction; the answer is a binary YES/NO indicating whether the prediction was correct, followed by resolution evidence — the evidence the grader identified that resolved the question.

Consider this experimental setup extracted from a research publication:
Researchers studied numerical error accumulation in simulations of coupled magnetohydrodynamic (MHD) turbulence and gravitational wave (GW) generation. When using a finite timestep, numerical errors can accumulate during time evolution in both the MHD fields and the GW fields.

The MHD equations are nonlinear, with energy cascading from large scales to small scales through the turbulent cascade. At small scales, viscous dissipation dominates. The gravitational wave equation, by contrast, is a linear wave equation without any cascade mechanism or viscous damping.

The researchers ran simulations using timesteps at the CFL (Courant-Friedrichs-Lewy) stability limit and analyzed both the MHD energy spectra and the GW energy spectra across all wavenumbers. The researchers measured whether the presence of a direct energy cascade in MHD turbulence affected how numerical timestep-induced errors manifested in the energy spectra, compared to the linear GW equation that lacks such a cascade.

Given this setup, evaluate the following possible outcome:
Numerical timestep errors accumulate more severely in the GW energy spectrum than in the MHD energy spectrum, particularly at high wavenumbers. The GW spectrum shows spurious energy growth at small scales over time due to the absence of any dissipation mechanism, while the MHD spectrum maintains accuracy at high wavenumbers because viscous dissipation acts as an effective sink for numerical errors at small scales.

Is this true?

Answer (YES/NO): NO